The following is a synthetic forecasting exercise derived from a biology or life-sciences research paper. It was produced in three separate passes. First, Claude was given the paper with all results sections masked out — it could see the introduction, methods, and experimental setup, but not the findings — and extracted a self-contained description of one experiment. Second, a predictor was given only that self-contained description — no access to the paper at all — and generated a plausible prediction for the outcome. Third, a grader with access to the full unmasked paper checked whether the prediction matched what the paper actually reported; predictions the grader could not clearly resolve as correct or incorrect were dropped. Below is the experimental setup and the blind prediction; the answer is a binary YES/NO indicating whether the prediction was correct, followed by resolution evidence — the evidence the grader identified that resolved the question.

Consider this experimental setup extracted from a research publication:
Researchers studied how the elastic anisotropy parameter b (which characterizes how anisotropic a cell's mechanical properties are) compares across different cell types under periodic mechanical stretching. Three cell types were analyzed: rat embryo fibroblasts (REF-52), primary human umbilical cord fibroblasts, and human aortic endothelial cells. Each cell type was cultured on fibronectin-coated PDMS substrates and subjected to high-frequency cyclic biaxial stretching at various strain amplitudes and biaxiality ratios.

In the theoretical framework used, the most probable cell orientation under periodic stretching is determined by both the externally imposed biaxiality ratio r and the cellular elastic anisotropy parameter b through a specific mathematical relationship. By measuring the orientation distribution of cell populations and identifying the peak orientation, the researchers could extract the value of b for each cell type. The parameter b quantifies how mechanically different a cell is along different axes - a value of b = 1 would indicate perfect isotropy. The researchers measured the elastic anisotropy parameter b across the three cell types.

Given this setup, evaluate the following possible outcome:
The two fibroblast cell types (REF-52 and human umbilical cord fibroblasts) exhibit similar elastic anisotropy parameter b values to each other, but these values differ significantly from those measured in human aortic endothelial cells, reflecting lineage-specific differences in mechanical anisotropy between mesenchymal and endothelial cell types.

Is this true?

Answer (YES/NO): NO